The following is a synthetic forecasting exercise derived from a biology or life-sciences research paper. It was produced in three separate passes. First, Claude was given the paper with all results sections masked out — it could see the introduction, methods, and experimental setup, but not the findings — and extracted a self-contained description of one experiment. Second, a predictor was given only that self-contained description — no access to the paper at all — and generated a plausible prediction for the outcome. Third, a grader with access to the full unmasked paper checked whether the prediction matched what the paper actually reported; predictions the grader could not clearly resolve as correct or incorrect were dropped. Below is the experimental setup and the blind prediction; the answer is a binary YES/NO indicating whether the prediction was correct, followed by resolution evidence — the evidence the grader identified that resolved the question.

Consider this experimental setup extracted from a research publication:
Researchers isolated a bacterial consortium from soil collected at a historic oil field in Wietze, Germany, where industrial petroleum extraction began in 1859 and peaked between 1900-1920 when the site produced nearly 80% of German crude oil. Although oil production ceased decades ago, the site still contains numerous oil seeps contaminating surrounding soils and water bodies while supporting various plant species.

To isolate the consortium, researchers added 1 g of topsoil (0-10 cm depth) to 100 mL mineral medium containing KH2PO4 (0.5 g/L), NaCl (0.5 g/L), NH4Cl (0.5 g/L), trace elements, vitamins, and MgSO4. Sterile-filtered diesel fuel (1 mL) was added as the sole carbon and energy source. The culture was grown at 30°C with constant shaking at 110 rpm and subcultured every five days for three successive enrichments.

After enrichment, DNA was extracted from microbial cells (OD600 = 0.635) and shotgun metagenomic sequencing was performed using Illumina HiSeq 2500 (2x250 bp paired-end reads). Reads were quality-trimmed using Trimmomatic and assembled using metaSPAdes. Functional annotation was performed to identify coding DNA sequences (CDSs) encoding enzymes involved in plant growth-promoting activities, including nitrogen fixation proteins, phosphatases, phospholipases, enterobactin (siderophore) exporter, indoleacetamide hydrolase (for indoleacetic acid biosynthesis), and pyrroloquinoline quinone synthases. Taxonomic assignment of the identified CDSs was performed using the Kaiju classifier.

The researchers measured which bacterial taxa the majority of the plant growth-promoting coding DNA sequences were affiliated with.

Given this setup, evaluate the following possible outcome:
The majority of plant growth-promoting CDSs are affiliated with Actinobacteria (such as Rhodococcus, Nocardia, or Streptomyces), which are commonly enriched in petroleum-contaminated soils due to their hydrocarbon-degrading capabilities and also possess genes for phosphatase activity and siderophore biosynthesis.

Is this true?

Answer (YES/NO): NO